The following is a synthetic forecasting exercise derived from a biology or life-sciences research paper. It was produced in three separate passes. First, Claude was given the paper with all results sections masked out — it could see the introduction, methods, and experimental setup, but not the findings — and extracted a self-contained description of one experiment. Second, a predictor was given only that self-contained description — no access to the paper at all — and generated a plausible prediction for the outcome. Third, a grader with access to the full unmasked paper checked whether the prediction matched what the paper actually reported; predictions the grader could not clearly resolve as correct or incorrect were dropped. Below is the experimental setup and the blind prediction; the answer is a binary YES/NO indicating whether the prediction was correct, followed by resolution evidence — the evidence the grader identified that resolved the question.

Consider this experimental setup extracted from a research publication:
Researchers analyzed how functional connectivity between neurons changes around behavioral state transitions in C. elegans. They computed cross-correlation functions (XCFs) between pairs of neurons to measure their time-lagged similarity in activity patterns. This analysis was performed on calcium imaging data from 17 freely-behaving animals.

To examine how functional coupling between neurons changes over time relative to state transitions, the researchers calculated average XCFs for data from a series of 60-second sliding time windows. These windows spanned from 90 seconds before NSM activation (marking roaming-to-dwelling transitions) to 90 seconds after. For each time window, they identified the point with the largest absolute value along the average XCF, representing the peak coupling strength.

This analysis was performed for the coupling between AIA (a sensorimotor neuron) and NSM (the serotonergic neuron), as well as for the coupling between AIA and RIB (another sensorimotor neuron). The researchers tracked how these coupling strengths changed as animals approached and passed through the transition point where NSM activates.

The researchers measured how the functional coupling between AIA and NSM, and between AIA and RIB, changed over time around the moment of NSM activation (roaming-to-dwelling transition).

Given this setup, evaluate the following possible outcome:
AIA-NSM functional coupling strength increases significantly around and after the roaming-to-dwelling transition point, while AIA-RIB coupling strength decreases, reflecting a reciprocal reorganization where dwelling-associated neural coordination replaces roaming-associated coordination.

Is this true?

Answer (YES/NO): YES